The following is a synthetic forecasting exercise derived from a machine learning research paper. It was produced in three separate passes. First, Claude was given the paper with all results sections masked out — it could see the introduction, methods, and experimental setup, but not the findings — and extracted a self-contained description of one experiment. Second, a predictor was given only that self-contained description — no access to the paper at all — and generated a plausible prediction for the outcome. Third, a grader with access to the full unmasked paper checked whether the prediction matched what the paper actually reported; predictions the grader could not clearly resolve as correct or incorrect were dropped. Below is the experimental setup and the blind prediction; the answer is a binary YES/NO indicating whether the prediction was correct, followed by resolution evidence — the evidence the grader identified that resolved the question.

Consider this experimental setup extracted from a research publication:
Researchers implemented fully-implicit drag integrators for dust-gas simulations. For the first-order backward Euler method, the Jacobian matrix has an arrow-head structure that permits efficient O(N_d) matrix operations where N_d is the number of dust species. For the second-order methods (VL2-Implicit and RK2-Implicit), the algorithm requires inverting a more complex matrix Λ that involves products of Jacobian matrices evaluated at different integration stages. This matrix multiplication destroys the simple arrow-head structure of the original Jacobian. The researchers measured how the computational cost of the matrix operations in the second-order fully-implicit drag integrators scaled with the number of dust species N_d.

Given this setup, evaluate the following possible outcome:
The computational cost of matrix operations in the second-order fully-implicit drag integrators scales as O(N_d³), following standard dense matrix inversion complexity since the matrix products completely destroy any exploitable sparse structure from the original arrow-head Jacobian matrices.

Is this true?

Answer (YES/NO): YES